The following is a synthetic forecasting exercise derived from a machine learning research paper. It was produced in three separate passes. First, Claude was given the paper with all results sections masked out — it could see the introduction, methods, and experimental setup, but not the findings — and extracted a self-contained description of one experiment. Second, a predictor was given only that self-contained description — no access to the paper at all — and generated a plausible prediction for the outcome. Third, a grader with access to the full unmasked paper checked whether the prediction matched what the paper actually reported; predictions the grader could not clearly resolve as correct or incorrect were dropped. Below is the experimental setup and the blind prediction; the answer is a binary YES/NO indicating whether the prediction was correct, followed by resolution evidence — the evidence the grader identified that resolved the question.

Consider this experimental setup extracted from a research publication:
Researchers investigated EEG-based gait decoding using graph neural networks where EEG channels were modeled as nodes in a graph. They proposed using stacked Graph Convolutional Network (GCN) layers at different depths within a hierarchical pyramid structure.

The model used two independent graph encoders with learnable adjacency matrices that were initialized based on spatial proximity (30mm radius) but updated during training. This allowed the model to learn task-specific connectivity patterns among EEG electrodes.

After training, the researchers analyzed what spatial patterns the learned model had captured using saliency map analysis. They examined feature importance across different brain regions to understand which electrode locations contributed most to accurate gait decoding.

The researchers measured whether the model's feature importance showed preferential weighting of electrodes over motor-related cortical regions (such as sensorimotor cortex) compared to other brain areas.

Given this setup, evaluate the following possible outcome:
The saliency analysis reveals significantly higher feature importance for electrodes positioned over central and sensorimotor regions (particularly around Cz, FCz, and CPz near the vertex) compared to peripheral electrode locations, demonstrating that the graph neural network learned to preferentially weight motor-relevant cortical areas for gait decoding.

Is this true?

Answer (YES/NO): YES